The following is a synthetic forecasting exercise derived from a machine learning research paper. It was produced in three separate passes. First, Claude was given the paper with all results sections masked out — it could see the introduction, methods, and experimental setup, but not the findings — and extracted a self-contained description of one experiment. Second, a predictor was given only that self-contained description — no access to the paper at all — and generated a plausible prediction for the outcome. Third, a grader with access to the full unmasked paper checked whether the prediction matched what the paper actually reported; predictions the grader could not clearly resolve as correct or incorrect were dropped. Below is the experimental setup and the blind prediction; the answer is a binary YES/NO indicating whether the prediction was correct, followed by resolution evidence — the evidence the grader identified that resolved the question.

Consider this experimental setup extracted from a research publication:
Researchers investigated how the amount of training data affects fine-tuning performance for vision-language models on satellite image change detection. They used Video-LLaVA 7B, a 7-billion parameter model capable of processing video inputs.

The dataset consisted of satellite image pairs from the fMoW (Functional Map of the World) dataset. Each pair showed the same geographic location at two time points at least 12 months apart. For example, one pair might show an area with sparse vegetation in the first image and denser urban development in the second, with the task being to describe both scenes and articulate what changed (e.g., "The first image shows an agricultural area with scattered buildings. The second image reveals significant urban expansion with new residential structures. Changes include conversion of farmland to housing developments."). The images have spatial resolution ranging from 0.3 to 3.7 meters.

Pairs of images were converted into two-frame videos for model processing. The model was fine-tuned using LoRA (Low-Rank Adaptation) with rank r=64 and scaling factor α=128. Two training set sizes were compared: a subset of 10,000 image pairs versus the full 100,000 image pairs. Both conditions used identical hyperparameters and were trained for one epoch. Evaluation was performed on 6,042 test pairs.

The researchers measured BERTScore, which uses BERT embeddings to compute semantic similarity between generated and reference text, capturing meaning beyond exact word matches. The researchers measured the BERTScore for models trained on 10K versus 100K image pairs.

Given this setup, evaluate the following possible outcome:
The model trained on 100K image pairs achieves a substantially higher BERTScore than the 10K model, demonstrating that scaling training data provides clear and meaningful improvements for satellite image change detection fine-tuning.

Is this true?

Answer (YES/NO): NO